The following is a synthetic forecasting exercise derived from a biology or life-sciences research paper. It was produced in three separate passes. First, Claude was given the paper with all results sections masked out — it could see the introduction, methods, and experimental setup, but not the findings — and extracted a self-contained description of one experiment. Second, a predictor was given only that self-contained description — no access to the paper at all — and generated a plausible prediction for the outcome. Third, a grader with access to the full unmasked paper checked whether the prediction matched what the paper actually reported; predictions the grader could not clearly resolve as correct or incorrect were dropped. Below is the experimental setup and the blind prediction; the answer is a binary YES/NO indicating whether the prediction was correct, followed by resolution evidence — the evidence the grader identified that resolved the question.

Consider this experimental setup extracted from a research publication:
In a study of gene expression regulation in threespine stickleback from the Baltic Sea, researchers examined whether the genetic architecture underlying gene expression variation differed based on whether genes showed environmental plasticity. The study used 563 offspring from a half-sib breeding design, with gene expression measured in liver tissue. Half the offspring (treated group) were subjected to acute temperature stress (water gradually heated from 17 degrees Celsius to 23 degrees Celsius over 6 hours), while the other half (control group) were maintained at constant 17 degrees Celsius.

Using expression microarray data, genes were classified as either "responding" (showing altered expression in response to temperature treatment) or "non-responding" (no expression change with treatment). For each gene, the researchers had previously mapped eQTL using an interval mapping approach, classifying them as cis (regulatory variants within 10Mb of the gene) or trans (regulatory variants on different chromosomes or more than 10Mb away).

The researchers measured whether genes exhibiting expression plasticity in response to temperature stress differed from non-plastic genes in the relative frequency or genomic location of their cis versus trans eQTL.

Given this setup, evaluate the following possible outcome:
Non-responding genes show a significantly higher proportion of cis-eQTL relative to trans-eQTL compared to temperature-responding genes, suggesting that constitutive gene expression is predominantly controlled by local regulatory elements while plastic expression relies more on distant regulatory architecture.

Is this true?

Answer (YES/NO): NO